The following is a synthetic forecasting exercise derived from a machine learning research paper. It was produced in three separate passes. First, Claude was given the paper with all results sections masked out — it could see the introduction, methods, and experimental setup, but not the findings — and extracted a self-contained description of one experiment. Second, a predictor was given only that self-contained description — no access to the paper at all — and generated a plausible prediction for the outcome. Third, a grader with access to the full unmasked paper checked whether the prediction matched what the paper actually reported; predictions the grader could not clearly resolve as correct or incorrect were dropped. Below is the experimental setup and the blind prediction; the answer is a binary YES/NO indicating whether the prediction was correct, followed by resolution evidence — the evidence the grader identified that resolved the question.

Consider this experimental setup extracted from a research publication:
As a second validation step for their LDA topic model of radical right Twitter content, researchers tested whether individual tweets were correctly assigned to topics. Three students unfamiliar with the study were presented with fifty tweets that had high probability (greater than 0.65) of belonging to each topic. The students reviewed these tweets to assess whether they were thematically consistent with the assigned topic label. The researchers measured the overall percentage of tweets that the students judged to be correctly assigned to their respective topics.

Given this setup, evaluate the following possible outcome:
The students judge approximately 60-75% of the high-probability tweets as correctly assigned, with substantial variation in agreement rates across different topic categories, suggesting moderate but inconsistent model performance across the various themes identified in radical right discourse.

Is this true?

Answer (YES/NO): NO